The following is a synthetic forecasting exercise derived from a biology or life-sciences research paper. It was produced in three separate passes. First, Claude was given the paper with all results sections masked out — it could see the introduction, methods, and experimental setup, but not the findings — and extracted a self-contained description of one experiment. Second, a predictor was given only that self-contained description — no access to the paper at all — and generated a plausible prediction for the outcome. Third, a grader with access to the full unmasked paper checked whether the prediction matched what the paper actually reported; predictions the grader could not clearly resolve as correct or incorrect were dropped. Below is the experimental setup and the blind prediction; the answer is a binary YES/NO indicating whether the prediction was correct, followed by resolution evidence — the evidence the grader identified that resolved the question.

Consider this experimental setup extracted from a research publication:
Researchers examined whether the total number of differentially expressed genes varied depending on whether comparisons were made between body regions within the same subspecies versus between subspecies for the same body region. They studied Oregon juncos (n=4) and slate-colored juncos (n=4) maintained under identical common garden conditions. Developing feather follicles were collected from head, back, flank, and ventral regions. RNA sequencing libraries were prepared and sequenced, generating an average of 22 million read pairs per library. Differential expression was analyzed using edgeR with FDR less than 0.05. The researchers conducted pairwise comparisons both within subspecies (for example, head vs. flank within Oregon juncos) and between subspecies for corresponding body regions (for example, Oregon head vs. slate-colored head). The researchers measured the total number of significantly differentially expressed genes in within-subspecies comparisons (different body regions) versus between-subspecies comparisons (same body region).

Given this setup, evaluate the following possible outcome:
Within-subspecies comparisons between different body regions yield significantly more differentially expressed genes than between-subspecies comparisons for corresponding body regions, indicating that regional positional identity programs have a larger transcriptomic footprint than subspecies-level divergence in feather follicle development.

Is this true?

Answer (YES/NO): YES